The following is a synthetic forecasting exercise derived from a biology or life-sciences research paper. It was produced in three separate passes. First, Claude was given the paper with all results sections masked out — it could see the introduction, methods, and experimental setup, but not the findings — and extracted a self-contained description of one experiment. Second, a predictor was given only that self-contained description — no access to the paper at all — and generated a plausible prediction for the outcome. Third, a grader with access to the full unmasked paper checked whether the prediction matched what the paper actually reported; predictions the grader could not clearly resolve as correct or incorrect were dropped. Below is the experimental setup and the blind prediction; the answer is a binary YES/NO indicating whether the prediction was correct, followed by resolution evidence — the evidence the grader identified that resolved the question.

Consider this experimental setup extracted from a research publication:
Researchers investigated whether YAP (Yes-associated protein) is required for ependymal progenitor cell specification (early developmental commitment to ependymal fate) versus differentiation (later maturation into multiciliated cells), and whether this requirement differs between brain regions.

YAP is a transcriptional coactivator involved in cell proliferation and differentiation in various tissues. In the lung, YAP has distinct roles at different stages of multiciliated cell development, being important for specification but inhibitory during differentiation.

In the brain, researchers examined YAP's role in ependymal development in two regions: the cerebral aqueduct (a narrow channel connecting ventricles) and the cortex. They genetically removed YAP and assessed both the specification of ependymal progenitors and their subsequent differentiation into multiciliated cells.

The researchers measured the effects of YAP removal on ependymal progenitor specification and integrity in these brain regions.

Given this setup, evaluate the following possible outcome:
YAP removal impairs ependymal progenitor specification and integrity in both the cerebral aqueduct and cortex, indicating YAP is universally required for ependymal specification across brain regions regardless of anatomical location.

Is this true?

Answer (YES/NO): NO